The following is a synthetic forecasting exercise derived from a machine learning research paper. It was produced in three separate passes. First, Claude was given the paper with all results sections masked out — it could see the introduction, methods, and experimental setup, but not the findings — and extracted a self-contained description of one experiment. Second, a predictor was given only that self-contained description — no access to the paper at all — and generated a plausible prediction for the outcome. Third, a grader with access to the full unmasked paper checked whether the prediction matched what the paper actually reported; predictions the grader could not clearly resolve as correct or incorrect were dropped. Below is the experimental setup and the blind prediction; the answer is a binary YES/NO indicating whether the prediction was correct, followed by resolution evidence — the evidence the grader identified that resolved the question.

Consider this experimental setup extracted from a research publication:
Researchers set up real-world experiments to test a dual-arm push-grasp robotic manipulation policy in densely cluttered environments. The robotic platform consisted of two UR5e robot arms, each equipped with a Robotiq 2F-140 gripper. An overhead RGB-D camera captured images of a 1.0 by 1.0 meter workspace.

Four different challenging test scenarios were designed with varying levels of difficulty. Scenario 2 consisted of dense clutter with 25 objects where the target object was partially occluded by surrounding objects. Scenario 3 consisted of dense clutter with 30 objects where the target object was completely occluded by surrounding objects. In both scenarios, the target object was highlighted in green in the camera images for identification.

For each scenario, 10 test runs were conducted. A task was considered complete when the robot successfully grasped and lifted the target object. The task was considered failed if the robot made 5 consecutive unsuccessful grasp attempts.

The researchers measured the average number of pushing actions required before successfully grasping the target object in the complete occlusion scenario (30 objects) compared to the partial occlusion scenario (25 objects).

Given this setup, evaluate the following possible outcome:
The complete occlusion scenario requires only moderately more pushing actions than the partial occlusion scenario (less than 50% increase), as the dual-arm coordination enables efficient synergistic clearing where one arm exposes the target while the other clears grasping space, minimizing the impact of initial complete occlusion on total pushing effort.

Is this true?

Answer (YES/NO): YES